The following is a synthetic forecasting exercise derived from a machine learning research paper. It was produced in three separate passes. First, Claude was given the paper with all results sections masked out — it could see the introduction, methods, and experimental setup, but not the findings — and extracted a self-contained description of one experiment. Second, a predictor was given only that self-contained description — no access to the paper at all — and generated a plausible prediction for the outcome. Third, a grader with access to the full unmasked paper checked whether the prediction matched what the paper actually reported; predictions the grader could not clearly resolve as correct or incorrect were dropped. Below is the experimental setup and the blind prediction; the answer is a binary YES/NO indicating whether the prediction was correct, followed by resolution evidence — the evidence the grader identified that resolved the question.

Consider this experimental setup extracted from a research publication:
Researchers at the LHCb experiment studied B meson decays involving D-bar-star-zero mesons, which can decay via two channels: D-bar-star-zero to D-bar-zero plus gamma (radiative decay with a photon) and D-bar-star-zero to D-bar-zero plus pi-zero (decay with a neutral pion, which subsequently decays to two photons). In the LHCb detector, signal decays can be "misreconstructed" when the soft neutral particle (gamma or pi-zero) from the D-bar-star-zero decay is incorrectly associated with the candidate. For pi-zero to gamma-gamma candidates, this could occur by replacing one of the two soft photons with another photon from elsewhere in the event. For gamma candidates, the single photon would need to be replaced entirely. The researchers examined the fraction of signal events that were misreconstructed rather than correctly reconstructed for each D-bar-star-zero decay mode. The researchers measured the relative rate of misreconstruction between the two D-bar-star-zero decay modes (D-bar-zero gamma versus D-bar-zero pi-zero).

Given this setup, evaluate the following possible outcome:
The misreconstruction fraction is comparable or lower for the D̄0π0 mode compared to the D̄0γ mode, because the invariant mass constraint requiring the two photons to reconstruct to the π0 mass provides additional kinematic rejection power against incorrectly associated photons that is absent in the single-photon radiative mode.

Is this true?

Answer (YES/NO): NO